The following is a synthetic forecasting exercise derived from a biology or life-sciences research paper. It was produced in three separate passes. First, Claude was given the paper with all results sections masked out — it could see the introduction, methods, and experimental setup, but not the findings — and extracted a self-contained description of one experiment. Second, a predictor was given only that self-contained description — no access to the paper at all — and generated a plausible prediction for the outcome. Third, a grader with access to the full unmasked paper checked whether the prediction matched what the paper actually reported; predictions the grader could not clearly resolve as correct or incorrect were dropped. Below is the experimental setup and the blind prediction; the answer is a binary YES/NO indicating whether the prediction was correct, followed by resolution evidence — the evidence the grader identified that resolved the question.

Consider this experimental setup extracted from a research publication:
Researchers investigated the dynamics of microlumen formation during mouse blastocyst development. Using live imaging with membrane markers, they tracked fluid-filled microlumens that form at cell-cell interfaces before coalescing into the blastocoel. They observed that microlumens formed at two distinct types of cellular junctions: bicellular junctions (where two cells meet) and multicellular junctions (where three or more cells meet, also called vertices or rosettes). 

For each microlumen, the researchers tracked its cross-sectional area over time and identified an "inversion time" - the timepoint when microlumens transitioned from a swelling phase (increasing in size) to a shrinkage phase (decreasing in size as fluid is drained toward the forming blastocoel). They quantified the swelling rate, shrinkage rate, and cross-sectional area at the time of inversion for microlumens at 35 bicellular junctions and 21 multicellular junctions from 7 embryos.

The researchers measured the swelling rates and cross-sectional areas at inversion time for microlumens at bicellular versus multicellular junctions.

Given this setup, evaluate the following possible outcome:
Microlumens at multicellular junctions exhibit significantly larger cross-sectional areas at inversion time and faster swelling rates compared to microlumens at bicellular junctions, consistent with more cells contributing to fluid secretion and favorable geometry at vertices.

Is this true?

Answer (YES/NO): YES